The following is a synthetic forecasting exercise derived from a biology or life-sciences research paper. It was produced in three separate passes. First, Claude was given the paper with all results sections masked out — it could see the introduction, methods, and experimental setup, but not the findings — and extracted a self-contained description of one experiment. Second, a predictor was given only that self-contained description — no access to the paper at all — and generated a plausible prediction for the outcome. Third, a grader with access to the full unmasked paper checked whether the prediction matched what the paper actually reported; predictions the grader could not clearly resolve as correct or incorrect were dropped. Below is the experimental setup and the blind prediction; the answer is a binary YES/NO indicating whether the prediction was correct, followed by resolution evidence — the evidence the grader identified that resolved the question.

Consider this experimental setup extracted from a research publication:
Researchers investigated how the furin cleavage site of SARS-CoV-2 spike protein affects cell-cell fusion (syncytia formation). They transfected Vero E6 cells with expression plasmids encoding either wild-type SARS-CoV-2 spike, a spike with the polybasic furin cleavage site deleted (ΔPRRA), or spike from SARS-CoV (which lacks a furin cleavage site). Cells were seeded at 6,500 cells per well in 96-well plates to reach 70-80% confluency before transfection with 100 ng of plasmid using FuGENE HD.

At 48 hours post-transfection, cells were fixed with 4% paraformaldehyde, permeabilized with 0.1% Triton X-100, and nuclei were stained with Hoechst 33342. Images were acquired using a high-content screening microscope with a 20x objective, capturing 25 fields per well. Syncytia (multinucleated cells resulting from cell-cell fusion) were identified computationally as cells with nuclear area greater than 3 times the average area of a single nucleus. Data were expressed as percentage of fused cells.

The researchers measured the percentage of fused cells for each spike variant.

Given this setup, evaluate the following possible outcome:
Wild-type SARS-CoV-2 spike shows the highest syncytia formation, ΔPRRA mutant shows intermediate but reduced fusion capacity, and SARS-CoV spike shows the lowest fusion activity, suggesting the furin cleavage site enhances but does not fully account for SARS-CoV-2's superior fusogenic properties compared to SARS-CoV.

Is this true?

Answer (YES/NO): NO